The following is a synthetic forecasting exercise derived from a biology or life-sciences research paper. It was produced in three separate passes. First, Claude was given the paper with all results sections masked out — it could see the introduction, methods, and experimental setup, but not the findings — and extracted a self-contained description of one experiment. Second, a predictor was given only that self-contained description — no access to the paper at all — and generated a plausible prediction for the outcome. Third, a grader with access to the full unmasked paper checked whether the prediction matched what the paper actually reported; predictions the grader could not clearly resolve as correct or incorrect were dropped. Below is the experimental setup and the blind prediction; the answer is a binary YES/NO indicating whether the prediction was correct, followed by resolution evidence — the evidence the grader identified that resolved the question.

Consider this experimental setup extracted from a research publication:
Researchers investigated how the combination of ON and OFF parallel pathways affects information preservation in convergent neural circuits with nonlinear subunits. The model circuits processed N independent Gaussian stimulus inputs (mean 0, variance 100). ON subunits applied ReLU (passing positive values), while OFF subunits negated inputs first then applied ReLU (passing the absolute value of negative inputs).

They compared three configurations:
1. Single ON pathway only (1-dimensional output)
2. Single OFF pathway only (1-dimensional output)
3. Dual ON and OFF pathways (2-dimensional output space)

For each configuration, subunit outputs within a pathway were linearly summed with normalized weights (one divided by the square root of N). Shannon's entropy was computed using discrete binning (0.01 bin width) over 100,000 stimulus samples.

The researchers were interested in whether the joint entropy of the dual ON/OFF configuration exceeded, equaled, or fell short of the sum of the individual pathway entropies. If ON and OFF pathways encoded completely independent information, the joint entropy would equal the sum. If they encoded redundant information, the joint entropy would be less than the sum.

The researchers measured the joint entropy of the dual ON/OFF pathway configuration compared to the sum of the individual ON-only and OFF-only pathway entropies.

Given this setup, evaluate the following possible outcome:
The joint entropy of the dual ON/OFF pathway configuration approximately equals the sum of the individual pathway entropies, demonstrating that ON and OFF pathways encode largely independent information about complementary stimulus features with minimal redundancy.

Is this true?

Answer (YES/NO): NO